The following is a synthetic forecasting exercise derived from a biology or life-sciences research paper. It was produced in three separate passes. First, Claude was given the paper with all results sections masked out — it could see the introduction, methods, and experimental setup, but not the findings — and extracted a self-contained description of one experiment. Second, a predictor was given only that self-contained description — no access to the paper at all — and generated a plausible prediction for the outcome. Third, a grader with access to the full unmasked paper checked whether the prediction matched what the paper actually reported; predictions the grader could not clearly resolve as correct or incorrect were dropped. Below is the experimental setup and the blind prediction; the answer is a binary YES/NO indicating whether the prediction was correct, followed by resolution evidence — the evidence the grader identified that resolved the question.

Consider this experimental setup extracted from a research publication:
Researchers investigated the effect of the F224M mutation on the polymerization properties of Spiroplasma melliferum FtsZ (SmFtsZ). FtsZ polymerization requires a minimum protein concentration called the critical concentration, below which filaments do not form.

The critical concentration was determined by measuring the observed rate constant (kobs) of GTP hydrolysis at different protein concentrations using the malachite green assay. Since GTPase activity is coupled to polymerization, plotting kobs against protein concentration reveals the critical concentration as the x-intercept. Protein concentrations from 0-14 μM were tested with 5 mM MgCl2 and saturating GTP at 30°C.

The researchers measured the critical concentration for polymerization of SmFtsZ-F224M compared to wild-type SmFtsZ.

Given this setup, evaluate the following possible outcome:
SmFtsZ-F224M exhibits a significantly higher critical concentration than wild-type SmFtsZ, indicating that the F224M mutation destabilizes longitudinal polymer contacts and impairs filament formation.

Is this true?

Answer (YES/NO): NO